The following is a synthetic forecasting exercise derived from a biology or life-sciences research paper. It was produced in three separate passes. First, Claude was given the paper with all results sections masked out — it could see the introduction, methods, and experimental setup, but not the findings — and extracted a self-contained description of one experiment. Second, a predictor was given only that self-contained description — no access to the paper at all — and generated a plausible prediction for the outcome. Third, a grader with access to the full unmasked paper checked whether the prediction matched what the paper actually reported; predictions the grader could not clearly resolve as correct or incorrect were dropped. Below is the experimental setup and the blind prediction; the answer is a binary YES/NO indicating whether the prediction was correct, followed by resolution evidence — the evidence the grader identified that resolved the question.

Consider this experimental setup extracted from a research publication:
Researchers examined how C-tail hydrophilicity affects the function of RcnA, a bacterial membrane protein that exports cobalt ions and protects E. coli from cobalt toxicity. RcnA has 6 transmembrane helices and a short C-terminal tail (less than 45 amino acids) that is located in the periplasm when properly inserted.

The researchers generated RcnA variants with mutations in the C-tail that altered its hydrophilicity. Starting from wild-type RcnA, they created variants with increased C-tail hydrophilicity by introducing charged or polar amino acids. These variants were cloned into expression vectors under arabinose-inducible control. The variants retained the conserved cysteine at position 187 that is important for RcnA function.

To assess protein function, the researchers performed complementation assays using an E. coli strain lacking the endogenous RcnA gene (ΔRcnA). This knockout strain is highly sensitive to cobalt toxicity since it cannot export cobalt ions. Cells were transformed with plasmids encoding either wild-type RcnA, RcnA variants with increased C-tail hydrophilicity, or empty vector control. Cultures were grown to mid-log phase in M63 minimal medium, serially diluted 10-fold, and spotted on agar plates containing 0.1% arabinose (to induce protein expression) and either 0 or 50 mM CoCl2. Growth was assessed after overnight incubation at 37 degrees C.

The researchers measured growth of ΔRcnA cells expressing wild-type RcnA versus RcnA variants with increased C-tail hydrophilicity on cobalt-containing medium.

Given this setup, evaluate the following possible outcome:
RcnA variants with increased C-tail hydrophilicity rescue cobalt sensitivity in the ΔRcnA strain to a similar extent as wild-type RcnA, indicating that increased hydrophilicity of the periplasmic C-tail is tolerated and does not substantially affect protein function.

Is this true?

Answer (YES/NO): NO